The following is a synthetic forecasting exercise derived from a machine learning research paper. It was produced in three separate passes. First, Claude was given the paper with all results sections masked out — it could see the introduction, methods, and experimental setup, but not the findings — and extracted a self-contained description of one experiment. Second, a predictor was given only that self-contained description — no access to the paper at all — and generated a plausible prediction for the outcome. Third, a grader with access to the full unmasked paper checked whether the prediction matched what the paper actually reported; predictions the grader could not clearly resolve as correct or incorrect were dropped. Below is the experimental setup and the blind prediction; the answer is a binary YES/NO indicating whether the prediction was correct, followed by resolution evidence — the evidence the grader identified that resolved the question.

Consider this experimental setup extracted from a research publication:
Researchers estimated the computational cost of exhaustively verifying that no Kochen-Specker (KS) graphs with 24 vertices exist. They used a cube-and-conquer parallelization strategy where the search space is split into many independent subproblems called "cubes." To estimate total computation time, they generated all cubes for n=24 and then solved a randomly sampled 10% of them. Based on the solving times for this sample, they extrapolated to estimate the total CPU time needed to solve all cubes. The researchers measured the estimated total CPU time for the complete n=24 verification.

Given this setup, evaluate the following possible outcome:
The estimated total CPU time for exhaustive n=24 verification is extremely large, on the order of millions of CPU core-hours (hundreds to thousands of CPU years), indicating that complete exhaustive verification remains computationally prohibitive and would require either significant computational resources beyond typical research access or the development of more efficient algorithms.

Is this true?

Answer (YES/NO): NO